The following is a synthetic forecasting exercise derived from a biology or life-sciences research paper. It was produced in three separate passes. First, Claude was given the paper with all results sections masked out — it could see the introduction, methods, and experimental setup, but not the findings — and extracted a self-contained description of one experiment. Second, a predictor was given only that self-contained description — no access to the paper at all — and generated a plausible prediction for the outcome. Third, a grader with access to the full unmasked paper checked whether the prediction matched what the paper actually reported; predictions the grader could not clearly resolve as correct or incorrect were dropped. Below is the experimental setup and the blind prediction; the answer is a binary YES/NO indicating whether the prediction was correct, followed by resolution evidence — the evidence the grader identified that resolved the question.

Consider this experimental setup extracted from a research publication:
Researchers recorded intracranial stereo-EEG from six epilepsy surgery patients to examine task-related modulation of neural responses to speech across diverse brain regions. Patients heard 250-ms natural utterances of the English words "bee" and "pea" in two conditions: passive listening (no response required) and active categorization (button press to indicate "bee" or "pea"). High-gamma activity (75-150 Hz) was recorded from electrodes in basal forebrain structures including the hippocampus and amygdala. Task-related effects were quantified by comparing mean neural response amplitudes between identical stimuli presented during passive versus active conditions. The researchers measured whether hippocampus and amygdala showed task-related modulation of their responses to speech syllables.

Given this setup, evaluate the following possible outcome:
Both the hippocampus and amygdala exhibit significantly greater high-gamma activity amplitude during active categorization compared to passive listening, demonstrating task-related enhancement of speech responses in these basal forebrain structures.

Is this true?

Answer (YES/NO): YES